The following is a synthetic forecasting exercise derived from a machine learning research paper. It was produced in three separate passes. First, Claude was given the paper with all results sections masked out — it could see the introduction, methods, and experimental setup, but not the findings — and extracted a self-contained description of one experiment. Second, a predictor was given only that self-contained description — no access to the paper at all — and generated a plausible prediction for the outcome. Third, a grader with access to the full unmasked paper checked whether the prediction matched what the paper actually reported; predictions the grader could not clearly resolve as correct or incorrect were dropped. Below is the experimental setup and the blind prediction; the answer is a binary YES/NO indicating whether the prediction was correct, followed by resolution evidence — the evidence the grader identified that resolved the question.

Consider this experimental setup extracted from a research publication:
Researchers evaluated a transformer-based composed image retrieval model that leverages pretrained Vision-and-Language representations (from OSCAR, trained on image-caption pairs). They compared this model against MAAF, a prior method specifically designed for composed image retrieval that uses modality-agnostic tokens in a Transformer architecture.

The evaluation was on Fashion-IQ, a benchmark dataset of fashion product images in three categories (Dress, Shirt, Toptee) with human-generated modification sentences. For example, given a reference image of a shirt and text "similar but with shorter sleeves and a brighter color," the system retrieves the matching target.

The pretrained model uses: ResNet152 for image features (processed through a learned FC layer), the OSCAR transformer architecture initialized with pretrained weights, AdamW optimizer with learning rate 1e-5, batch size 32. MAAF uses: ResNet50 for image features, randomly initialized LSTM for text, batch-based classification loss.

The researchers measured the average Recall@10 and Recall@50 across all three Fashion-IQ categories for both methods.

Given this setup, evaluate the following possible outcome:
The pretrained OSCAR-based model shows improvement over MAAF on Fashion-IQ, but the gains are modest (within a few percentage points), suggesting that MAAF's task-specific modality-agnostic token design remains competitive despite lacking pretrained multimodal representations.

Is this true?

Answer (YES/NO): NO